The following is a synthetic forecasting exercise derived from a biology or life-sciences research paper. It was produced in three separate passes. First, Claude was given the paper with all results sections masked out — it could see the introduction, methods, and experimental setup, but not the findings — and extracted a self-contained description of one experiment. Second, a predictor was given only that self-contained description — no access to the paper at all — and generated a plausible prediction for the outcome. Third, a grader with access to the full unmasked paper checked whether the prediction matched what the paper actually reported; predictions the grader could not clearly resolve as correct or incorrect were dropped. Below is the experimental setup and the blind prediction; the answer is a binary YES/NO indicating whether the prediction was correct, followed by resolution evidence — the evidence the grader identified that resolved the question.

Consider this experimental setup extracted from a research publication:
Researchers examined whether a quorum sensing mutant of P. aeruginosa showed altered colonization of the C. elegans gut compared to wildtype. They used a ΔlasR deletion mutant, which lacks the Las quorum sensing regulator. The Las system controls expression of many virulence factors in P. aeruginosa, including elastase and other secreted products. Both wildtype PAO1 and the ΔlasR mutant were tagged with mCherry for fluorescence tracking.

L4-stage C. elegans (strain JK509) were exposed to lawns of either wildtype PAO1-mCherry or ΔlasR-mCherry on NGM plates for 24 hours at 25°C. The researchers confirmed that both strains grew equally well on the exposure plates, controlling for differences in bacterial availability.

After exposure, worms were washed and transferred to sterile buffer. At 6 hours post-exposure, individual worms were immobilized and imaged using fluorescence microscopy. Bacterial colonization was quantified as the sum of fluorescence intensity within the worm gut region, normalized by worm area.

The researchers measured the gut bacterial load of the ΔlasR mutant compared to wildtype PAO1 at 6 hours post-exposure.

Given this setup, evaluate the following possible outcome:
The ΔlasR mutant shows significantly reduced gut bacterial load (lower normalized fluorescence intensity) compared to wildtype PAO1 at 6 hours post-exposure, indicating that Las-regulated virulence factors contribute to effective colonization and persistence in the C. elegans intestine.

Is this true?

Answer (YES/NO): YES